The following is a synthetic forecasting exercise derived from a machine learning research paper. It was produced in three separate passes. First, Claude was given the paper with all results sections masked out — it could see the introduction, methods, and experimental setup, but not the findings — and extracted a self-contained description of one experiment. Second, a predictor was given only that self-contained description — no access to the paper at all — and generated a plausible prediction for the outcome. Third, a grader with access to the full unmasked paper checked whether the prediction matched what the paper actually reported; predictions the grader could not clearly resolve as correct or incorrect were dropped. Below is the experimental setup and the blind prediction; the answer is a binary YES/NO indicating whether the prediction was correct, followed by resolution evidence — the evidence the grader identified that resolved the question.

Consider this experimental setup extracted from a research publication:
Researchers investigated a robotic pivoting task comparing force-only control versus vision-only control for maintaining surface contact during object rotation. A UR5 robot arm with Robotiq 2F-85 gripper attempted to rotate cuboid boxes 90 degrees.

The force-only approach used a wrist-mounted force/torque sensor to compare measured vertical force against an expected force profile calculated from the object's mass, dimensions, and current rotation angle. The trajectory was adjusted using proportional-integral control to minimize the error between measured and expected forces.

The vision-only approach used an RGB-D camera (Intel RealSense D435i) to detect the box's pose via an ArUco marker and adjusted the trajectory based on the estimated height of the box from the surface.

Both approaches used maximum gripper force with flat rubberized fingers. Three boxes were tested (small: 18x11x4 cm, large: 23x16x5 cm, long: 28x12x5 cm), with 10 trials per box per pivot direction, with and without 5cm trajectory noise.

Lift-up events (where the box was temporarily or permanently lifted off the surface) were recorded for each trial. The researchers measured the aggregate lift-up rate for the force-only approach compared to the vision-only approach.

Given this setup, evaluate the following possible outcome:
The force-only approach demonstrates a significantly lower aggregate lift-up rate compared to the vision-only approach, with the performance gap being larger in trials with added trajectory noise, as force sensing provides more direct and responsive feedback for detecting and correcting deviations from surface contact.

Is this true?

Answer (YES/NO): NO